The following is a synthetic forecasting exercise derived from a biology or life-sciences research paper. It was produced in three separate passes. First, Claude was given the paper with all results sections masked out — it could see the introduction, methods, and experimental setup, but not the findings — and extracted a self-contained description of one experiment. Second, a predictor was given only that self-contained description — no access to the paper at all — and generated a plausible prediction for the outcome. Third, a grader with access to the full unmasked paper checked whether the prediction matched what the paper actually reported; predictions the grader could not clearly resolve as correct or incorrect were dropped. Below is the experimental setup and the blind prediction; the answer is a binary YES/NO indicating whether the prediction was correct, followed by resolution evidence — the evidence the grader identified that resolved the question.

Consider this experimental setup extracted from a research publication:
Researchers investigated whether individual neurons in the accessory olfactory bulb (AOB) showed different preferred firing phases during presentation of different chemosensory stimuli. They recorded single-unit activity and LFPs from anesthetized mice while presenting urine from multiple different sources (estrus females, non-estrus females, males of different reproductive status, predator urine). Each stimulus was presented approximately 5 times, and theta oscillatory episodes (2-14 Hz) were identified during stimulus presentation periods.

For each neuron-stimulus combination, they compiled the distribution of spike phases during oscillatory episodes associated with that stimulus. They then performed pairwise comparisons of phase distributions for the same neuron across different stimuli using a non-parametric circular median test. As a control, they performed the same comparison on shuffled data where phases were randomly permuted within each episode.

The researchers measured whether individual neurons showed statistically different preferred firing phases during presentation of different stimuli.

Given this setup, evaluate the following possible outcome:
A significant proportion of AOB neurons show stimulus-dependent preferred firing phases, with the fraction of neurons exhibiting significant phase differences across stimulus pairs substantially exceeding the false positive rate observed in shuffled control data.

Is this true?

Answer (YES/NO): YES